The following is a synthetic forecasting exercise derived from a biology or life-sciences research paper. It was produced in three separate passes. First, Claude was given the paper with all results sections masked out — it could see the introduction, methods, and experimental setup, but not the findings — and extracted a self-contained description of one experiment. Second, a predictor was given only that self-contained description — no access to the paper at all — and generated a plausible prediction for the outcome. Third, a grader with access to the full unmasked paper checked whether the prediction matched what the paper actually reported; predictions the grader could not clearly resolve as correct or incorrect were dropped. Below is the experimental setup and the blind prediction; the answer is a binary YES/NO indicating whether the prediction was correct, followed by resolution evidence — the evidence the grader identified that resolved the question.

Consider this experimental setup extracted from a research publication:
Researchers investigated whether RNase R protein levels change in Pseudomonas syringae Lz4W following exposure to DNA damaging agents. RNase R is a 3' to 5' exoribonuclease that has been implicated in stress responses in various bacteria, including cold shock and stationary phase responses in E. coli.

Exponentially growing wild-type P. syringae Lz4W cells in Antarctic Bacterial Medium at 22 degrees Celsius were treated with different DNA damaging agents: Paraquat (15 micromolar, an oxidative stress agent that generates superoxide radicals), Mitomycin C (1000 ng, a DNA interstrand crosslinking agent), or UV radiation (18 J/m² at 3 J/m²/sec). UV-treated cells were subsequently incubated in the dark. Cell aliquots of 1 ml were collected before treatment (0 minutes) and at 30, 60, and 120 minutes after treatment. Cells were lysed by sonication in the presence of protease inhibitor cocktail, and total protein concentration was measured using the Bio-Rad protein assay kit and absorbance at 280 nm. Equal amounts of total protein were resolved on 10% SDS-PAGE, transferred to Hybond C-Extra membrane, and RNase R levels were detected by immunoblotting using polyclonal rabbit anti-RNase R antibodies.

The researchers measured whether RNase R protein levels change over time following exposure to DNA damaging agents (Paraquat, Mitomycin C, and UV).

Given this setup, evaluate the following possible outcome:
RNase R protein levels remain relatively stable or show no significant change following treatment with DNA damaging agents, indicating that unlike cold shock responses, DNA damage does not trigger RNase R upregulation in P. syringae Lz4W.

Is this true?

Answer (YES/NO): YES